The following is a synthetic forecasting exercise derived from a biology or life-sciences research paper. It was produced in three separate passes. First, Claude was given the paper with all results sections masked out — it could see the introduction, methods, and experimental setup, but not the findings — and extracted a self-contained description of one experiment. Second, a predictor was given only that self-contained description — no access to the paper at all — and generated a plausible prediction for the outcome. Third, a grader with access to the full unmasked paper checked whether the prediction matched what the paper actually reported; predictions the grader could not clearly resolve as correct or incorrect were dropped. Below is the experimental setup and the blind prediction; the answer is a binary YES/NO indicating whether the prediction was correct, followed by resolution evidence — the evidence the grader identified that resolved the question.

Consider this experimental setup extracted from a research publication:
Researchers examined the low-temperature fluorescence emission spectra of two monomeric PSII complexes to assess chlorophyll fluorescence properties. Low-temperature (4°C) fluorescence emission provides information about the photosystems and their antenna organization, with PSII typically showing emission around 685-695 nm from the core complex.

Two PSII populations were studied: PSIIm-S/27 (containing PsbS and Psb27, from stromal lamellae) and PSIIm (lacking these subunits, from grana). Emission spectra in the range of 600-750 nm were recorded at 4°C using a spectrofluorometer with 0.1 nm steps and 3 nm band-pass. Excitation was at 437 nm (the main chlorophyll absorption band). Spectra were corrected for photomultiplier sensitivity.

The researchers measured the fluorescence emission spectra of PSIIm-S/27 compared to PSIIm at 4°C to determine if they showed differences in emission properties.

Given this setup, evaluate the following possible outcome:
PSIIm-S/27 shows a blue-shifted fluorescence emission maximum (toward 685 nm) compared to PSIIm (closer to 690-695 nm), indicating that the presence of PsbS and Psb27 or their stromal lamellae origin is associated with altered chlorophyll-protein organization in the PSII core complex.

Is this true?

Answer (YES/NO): NO